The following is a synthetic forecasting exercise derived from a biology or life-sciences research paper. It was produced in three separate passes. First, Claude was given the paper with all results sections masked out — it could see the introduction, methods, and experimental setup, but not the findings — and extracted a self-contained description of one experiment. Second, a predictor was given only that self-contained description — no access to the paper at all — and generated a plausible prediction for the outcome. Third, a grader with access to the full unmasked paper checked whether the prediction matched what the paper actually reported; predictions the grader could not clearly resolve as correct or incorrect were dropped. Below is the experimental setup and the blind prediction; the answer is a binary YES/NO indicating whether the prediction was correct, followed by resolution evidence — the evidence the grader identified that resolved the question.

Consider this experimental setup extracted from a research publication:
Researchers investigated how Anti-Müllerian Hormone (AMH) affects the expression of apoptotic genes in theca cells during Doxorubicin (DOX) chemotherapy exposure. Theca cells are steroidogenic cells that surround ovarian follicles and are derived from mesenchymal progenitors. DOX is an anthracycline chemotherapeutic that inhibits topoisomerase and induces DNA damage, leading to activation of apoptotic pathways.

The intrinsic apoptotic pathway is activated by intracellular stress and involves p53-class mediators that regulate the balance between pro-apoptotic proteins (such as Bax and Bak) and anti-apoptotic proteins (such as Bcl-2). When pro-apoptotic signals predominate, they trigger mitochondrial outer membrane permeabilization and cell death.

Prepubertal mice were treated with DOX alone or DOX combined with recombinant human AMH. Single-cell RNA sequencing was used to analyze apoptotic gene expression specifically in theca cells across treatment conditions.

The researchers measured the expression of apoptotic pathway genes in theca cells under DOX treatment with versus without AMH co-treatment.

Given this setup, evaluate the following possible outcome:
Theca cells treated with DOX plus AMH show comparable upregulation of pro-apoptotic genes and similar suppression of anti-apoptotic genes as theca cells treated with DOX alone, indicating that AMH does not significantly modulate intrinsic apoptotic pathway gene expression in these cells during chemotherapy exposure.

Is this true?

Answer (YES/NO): NO